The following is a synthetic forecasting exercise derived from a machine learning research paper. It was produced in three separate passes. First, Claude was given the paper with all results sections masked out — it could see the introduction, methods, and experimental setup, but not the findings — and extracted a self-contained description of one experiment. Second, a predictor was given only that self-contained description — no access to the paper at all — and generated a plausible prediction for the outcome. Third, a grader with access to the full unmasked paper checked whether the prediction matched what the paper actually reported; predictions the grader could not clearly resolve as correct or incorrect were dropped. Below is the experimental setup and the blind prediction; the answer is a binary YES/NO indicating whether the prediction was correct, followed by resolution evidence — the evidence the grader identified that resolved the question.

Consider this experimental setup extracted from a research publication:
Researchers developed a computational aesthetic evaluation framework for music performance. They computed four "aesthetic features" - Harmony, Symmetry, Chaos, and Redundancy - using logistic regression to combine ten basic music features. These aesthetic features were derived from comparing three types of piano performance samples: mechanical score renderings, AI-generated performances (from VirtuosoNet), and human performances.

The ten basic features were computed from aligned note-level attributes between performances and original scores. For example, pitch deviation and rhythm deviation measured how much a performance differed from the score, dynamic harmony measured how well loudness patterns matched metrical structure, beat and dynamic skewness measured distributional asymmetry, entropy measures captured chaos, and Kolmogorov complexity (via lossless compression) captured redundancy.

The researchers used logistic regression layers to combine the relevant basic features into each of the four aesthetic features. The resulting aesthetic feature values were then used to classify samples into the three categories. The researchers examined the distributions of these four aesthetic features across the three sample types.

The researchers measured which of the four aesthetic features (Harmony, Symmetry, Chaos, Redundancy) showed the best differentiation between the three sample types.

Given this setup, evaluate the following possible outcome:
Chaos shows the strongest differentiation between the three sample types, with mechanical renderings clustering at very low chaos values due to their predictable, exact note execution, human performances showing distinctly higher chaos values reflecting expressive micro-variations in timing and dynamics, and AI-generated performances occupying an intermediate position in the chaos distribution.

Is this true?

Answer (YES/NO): NO